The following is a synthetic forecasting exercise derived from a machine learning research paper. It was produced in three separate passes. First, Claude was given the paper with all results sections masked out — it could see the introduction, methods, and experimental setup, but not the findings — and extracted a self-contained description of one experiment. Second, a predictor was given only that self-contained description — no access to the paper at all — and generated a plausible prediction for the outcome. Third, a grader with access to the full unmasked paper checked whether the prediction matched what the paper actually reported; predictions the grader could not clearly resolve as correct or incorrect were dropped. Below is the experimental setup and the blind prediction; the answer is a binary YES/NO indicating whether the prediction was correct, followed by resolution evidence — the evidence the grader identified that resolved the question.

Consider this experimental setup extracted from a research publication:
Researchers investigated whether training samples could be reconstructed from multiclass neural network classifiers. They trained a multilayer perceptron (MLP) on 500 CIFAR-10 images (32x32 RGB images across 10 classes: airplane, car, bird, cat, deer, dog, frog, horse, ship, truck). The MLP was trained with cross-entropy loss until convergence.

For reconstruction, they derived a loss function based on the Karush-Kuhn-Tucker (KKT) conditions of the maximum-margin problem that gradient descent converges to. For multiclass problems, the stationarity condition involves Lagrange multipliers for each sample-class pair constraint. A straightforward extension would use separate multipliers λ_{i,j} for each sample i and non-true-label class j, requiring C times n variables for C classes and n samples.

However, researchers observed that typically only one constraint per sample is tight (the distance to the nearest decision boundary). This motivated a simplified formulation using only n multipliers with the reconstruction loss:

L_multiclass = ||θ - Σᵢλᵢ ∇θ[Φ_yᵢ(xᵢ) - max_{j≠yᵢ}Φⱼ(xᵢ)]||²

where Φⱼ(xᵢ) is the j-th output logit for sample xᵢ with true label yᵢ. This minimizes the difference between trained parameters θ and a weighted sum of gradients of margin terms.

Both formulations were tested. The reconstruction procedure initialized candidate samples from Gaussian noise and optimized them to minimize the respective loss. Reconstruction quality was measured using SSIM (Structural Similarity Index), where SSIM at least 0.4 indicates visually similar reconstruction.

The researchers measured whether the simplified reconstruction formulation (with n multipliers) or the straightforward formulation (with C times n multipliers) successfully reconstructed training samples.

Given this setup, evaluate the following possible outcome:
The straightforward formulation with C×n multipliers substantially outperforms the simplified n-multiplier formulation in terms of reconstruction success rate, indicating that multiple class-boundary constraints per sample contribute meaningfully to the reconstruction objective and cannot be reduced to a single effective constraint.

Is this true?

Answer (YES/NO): NO